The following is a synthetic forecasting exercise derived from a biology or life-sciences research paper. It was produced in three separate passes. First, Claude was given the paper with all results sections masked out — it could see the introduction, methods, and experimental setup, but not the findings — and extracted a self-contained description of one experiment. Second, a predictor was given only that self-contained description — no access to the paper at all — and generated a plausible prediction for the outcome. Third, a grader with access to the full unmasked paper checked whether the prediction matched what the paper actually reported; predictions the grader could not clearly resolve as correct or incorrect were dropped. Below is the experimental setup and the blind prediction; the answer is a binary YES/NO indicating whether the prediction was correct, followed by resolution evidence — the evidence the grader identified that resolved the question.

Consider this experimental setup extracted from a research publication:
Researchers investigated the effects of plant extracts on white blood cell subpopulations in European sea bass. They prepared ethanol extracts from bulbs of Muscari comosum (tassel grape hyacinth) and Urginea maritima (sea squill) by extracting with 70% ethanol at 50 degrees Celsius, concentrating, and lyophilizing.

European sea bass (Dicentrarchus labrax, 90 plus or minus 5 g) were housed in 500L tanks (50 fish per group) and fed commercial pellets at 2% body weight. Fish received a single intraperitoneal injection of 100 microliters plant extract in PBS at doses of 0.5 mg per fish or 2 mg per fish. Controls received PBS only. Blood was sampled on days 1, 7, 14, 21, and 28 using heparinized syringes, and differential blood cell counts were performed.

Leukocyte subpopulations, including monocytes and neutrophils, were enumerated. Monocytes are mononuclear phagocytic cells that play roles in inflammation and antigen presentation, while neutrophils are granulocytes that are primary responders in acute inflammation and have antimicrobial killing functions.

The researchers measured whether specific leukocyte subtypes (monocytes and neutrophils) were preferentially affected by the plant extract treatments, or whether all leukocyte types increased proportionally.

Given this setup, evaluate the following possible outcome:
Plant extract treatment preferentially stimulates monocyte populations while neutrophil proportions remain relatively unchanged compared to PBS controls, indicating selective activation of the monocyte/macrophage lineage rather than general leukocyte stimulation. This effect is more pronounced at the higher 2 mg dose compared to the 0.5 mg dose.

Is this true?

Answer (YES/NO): NO